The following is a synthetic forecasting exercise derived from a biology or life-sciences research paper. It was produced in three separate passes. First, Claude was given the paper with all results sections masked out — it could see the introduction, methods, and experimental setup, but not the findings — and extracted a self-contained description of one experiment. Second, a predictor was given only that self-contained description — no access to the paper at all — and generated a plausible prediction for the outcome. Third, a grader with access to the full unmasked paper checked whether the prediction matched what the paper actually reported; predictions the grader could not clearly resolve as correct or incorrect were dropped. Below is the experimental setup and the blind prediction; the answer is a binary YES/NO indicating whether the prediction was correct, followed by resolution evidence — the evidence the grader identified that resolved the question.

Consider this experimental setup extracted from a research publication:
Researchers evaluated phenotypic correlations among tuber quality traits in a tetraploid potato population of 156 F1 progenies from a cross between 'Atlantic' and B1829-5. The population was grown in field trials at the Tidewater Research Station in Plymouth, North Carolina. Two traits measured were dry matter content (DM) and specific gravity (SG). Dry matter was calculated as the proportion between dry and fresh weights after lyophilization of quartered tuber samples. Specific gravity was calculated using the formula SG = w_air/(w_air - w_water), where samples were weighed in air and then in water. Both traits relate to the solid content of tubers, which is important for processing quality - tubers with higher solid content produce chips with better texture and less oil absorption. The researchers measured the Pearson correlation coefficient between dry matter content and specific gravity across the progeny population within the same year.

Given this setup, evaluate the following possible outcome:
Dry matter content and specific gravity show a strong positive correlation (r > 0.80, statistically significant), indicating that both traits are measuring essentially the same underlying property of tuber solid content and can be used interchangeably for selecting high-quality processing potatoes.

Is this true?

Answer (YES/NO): NO